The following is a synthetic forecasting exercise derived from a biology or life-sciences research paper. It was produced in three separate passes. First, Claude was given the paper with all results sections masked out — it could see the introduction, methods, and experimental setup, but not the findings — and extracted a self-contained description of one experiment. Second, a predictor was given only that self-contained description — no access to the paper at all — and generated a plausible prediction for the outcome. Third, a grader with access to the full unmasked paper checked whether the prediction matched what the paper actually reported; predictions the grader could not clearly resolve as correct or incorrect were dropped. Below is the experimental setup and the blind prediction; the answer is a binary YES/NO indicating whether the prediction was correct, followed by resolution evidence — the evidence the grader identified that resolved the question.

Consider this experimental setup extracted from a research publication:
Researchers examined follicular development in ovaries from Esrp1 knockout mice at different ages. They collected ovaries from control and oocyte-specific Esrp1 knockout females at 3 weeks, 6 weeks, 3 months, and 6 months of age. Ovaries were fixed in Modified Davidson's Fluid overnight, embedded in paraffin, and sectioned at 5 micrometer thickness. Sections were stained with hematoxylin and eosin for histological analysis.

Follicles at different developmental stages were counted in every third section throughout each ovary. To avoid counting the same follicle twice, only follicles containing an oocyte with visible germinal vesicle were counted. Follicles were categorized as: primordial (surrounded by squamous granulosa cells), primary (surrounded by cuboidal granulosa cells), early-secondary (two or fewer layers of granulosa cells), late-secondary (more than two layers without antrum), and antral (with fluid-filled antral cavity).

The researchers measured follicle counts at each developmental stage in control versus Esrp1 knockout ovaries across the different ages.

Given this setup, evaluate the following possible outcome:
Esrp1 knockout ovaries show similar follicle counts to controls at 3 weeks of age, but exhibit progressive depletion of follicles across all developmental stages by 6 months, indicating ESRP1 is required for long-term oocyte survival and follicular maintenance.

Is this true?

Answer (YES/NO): NO